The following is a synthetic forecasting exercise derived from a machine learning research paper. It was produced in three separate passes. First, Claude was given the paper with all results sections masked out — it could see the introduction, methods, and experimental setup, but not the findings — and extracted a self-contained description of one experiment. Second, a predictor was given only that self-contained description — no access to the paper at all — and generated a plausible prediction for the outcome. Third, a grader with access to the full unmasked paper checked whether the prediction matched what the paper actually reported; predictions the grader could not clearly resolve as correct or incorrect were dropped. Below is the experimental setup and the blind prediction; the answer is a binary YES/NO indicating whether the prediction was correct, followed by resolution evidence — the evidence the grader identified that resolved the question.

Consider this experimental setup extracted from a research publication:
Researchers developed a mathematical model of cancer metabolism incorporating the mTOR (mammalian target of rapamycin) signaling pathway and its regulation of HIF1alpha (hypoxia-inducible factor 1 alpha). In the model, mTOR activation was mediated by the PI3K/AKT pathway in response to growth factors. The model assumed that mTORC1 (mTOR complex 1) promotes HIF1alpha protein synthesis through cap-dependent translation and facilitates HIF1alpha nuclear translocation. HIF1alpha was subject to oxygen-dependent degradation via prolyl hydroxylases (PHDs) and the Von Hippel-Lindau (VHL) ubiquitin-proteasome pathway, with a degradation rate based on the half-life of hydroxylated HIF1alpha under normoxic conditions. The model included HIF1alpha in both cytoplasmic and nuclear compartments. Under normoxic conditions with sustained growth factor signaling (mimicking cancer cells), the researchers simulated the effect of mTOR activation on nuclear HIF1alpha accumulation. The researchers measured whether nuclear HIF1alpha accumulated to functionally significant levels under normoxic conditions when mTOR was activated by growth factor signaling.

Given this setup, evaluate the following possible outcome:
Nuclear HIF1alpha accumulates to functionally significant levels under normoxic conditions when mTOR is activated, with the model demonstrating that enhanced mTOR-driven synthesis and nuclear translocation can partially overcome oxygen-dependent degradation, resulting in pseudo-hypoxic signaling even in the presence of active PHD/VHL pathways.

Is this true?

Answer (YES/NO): YES